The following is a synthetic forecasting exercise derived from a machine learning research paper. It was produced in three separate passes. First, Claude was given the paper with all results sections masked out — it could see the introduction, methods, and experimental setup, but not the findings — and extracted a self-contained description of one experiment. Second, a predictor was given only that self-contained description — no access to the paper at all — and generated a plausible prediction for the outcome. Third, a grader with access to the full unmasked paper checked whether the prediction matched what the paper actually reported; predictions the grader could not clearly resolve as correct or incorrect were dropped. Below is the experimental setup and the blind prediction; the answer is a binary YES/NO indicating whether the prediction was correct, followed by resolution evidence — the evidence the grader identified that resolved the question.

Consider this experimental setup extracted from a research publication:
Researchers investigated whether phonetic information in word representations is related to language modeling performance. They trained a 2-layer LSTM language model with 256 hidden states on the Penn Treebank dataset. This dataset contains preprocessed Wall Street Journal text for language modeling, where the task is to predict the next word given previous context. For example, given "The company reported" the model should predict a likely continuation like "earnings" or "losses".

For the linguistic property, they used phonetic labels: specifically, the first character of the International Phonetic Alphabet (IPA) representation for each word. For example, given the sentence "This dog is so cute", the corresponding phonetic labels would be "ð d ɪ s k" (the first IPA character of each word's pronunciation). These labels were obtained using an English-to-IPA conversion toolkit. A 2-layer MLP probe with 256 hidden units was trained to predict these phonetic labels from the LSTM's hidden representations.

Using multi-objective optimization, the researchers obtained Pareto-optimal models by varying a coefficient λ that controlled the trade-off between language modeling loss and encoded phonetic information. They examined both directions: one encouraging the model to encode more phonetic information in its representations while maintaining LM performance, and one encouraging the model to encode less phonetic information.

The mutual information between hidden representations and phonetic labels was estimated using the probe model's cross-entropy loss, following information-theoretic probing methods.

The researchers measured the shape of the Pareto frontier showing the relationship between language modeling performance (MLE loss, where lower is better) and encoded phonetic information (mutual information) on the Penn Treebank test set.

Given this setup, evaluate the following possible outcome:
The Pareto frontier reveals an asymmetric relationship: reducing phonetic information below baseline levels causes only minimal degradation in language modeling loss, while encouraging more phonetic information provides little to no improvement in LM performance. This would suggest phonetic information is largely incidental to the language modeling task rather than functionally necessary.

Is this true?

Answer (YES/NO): YES